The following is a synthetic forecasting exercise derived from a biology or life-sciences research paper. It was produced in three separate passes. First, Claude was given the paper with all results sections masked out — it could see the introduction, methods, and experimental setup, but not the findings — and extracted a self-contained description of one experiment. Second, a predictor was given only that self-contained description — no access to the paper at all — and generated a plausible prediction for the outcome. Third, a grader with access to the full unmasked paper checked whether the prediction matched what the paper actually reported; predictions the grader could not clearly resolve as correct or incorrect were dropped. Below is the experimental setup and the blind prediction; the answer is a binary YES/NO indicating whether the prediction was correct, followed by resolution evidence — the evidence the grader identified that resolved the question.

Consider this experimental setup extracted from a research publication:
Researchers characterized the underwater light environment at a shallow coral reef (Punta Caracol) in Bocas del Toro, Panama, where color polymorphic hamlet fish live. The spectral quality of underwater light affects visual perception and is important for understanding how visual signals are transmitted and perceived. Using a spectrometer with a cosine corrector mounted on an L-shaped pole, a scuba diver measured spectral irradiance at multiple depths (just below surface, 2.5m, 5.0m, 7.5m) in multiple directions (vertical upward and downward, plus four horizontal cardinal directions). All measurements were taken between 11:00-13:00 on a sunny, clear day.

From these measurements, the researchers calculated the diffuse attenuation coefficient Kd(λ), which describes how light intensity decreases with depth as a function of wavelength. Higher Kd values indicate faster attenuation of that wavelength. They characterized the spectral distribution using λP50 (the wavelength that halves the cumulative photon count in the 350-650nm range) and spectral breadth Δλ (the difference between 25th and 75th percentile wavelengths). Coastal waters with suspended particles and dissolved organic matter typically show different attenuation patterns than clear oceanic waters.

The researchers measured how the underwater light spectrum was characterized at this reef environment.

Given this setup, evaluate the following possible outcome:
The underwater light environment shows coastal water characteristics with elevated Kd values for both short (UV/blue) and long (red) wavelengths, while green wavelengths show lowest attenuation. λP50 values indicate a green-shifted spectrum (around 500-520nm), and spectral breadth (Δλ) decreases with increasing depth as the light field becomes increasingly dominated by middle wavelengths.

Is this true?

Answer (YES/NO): NO